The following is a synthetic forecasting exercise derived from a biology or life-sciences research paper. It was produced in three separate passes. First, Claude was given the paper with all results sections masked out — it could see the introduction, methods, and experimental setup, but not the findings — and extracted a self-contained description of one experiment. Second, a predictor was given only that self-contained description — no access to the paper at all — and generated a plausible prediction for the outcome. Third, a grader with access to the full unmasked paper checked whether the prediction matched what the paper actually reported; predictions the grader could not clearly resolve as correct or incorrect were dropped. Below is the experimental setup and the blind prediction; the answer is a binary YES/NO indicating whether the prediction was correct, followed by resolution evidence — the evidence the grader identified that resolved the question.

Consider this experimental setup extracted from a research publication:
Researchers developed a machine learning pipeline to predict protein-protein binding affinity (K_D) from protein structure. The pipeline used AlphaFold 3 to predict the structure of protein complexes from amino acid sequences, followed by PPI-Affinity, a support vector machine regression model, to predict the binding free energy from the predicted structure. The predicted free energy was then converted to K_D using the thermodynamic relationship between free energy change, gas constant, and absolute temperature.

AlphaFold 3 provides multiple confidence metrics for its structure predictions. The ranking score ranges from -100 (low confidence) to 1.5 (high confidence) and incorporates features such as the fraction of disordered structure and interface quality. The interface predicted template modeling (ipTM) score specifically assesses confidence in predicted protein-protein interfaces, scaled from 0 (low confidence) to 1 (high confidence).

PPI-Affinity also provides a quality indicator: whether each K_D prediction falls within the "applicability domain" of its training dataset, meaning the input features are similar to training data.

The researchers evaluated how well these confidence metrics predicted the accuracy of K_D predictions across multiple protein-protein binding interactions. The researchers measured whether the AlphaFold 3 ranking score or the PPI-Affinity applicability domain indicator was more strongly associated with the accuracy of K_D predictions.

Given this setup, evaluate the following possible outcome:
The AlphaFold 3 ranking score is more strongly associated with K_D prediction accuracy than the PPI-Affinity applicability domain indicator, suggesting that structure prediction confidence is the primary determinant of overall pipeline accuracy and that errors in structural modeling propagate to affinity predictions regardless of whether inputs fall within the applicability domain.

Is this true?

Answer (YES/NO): YES